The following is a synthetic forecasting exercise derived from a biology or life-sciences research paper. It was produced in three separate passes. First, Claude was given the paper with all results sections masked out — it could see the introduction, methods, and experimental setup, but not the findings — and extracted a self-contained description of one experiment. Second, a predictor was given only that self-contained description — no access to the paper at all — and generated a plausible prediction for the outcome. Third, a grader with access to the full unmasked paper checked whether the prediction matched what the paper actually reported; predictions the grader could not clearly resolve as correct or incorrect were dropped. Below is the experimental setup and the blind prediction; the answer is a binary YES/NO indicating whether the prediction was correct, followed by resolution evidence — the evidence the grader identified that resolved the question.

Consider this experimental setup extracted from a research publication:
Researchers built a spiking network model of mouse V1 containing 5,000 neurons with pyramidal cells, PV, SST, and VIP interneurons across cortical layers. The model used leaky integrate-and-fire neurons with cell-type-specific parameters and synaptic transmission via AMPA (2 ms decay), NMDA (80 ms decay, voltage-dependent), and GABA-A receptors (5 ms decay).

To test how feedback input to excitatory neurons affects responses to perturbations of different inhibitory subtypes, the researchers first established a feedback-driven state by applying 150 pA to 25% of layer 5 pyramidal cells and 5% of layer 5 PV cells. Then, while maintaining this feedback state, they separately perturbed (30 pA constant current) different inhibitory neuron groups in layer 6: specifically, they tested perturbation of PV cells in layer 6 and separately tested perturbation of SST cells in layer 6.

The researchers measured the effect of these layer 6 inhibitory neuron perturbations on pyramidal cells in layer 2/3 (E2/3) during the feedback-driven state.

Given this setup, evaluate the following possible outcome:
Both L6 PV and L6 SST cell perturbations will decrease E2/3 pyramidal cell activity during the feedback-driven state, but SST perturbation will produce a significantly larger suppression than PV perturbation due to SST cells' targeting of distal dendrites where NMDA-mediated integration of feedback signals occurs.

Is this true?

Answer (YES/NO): NO